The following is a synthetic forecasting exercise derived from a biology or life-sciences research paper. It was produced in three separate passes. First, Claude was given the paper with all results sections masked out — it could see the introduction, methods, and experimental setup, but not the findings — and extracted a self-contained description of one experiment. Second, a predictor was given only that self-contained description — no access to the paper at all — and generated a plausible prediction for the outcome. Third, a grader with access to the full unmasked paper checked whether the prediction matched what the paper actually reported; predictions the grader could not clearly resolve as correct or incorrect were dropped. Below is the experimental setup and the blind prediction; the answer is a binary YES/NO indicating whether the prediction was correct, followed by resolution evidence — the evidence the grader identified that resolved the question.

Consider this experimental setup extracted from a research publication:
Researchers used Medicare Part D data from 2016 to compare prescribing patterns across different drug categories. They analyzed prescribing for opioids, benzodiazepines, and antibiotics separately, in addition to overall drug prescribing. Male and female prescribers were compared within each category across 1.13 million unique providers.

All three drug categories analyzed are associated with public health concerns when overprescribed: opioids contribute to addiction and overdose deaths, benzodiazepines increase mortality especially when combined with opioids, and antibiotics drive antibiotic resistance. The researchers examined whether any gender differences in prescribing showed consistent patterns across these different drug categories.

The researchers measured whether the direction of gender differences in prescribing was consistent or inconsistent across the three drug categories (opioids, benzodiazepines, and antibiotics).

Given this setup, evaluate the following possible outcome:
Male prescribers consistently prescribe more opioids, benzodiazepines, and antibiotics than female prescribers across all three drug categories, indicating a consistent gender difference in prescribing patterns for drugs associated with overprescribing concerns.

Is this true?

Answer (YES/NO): YES